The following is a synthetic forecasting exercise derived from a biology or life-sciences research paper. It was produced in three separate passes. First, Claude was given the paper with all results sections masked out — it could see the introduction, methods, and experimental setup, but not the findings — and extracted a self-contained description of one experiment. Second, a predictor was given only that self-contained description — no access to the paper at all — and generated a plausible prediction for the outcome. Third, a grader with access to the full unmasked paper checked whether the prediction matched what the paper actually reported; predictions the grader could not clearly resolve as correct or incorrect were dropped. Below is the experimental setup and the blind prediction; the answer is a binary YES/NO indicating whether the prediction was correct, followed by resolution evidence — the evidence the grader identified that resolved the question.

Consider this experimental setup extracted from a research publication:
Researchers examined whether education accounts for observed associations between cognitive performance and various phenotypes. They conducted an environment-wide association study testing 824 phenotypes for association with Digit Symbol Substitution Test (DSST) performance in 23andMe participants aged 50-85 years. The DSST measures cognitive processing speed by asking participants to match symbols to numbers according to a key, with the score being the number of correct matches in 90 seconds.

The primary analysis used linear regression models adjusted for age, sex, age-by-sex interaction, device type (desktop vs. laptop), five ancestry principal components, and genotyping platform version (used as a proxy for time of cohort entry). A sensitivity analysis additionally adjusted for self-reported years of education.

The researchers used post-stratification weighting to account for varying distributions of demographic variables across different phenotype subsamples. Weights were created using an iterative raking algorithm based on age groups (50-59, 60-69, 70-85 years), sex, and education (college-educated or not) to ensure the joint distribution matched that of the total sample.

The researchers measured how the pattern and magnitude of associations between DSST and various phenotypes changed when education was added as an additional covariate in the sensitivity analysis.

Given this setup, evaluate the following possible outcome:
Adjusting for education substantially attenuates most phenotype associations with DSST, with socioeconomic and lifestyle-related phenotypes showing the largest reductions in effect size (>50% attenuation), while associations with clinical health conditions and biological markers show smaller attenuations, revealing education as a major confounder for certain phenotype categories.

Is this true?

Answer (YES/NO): NO